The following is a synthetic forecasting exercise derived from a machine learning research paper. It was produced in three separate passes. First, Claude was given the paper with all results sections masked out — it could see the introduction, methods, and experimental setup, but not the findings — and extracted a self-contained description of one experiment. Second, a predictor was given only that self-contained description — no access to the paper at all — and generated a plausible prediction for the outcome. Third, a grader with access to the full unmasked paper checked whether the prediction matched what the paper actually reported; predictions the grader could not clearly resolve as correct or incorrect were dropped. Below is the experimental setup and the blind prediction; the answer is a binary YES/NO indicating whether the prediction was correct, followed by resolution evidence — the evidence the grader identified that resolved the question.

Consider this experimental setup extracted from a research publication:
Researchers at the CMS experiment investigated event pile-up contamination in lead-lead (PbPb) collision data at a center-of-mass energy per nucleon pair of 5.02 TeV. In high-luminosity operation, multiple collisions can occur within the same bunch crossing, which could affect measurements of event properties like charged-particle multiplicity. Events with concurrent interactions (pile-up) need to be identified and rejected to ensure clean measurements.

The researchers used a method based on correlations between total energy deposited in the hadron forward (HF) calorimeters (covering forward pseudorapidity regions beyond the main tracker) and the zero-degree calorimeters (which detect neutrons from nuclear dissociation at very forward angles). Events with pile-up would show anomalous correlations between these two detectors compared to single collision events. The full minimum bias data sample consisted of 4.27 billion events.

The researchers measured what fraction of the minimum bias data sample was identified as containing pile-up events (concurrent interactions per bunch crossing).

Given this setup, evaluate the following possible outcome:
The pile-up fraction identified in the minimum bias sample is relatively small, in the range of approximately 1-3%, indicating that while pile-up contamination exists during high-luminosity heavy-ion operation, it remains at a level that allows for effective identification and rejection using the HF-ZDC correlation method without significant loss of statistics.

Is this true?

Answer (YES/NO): NO